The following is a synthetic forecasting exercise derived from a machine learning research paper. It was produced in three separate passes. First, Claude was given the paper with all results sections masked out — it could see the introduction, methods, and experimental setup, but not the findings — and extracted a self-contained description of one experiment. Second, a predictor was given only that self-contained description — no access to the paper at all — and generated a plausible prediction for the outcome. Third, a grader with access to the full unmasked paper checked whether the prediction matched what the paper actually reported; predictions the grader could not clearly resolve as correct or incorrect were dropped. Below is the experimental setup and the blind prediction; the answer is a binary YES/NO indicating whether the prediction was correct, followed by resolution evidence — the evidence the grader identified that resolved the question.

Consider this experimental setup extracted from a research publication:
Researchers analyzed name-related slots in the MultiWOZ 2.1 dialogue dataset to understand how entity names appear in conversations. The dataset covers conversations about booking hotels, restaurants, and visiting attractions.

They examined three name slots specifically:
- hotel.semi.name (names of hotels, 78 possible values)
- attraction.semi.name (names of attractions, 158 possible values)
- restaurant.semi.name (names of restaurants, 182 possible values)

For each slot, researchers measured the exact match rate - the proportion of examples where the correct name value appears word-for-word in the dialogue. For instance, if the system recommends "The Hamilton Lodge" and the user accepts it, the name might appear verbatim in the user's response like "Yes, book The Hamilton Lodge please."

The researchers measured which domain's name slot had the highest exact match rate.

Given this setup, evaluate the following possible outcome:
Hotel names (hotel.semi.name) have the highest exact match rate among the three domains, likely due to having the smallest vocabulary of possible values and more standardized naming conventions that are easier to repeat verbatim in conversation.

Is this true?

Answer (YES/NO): NO